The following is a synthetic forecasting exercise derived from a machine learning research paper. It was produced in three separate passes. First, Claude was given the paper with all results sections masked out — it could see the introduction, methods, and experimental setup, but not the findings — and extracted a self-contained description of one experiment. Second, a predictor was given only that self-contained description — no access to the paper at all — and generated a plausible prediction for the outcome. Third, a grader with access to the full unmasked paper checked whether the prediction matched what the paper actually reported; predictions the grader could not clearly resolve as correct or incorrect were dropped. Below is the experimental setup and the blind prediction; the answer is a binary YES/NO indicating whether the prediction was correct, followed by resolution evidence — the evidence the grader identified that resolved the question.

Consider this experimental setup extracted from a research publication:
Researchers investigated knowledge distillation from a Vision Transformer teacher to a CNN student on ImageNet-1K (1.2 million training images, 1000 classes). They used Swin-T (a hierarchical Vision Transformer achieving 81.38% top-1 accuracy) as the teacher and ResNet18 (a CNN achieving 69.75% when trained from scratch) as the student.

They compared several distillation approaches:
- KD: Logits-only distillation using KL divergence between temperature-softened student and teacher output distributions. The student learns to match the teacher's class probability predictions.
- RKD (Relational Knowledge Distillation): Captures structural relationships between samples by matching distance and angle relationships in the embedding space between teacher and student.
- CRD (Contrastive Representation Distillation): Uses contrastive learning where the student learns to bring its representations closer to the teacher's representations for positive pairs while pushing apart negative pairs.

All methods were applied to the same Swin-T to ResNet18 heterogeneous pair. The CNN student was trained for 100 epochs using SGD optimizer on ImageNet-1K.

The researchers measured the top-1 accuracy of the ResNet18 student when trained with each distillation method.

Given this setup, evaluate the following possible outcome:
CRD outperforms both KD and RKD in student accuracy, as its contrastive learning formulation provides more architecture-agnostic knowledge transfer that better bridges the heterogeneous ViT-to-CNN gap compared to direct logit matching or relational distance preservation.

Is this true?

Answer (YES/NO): NO